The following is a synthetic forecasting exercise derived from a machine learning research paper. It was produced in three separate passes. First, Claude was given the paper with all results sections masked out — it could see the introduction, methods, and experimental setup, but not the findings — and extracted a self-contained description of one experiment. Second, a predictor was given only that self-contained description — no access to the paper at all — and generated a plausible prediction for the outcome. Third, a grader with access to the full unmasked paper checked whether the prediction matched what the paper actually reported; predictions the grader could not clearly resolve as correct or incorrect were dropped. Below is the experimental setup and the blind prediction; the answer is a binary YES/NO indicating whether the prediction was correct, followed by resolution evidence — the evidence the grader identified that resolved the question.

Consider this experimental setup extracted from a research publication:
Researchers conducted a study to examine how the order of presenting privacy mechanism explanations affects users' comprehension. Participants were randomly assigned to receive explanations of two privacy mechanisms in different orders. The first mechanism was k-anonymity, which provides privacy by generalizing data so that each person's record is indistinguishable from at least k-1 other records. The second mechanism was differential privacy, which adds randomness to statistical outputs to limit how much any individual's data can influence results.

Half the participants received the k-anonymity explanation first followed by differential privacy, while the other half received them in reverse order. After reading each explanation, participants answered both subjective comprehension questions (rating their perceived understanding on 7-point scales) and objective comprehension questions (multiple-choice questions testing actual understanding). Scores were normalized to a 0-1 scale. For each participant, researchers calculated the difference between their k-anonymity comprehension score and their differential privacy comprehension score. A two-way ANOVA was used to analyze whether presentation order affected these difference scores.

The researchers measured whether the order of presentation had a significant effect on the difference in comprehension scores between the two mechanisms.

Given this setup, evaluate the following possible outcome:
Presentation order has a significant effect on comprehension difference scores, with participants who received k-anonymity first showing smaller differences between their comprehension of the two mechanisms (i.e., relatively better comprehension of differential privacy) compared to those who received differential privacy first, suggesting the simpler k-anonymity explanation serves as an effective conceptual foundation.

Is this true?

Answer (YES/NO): NO